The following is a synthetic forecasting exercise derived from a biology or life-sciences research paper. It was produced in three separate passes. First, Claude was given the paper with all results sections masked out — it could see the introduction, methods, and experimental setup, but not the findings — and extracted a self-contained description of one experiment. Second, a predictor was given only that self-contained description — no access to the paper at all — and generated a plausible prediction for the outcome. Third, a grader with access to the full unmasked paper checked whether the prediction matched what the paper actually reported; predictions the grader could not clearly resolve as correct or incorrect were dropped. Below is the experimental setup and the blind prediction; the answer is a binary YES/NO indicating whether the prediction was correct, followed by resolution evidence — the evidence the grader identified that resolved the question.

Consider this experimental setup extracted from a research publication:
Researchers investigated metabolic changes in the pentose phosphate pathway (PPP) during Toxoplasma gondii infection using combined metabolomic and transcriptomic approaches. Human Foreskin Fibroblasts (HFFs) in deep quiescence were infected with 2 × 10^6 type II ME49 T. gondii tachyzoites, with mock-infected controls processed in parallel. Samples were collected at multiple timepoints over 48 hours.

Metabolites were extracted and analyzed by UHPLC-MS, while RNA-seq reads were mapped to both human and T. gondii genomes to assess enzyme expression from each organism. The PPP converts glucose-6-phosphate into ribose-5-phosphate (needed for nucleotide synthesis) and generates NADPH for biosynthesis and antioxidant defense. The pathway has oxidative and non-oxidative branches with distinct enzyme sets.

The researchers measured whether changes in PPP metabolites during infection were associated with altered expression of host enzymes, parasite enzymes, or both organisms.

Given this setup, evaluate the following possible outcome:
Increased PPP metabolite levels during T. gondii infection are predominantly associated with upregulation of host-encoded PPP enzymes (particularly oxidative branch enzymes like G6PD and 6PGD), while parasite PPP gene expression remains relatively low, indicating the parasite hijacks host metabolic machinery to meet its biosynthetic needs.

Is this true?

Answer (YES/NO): NO